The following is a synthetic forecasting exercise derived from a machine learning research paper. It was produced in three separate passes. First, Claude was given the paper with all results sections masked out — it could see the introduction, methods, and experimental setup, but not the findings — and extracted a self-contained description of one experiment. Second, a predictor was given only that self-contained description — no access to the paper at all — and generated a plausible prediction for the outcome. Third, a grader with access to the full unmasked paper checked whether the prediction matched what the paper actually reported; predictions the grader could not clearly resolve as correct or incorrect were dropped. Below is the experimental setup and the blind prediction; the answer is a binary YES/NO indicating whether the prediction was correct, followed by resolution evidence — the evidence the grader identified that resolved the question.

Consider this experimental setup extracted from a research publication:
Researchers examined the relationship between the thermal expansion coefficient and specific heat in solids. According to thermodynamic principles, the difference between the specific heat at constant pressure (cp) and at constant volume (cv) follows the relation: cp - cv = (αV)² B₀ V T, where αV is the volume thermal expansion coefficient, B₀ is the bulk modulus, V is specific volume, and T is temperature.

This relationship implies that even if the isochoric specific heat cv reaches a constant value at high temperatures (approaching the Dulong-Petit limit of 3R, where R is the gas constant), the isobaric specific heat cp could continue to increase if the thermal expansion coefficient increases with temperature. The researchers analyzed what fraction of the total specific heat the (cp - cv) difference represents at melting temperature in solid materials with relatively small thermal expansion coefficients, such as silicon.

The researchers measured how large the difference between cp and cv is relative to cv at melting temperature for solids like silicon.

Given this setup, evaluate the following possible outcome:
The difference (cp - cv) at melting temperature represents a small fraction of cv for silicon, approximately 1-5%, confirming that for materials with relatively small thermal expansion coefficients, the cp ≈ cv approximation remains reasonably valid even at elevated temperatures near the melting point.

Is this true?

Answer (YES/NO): YES